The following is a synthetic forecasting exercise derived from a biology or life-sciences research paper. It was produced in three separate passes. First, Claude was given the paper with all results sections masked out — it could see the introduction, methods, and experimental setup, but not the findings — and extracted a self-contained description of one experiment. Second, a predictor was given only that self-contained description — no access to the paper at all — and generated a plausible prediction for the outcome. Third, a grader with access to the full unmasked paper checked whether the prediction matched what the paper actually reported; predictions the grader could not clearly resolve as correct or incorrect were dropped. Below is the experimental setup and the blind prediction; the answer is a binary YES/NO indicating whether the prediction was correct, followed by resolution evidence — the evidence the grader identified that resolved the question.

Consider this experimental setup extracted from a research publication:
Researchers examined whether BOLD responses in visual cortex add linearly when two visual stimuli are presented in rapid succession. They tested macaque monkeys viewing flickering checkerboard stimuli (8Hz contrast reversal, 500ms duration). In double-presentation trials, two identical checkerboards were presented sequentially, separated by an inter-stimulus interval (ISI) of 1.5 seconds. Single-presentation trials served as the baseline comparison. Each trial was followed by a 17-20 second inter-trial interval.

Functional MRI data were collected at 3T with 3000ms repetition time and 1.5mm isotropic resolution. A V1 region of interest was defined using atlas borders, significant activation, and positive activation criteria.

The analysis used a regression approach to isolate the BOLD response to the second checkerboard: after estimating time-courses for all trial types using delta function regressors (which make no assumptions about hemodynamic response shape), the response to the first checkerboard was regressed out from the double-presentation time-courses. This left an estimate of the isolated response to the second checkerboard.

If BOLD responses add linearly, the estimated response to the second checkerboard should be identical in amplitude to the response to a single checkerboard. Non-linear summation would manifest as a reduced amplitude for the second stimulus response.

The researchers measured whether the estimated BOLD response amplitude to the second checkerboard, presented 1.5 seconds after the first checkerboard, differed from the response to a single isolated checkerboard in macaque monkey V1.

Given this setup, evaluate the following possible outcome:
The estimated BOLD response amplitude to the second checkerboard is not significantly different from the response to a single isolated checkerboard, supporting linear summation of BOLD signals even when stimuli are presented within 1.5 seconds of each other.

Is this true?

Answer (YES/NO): NO